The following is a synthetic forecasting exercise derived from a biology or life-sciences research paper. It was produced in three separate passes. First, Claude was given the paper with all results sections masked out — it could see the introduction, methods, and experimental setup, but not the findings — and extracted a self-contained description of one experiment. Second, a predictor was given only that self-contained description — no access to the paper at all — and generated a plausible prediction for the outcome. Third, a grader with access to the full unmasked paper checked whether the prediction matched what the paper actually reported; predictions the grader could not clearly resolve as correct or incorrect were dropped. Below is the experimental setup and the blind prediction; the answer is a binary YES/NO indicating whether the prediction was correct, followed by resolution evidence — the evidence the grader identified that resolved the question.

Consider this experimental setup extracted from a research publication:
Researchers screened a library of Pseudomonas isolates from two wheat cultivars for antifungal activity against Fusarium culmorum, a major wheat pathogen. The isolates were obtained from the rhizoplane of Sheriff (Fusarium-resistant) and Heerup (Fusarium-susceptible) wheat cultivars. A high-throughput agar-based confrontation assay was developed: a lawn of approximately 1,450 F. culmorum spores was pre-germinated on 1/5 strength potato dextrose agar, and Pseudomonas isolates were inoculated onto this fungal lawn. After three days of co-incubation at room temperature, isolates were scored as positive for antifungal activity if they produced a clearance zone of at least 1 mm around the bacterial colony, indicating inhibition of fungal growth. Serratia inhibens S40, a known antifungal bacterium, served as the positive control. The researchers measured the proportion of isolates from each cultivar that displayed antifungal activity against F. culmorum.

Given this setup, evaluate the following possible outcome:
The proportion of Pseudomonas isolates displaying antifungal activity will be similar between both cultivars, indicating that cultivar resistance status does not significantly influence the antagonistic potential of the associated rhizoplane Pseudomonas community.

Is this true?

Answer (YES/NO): NO